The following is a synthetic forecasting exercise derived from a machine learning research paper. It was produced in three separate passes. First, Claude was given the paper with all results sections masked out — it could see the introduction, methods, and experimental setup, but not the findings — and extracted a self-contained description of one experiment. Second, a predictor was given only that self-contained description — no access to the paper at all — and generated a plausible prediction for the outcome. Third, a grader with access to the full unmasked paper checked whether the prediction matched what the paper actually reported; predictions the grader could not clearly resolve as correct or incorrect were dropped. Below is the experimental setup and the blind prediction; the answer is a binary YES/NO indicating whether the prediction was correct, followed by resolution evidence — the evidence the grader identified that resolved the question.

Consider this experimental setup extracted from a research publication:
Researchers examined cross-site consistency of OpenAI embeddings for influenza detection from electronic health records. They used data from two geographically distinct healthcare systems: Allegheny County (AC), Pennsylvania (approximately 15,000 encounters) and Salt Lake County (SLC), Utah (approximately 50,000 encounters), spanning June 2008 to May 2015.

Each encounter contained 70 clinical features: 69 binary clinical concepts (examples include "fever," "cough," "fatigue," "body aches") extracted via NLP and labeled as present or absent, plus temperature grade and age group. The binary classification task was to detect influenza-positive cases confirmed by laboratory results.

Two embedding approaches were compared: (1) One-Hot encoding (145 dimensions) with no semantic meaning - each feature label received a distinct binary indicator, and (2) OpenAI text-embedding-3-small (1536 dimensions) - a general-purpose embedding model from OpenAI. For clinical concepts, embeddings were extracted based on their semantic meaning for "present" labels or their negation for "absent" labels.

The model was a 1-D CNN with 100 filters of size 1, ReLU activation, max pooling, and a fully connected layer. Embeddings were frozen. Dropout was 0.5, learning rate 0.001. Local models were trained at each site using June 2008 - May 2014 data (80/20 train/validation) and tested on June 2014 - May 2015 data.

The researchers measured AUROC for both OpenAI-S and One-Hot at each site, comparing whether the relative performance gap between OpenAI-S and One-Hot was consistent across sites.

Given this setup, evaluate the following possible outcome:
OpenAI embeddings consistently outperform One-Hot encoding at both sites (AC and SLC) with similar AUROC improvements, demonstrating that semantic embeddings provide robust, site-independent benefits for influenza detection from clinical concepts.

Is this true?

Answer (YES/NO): NO